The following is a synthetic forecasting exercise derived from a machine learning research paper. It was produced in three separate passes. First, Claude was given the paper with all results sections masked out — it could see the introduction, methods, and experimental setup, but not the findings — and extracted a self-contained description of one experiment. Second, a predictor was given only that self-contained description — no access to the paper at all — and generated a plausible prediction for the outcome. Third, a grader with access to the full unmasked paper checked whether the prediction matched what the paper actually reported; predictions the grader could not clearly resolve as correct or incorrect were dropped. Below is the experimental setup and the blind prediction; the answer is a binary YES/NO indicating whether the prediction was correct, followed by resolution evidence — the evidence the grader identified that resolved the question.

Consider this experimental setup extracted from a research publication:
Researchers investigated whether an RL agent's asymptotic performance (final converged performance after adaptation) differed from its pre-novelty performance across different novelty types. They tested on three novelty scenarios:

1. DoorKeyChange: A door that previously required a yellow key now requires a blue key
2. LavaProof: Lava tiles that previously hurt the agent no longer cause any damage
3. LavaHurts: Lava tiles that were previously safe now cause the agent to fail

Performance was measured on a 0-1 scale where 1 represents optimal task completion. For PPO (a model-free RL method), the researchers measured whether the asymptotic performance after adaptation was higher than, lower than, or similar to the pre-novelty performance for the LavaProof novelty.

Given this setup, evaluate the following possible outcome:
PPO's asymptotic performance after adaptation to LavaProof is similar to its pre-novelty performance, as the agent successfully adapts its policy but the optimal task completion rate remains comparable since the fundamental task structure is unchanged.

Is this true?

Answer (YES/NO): NO